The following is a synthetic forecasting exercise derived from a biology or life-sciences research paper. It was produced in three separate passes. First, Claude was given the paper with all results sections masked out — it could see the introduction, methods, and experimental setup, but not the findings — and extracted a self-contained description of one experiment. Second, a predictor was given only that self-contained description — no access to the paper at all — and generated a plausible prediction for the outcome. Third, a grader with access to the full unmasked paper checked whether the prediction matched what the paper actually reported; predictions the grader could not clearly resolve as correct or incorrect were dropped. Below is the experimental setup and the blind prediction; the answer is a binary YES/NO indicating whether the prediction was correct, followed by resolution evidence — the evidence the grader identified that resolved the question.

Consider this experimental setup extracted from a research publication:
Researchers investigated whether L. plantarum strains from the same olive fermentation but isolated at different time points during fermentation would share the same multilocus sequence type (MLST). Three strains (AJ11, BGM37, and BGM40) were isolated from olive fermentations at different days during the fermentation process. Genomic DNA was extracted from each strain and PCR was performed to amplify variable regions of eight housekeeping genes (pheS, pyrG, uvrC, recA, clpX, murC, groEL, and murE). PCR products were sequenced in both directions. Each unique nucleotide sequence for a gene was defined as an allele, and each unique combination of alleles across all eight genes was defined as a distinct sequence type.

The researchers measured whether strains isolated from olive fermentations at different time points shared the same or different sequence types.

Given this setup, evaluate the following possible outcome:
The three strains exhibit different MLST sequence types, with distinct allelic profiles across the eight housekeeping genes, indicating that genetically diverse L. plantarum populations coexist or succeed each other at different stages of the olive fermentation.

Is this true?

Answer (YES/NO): YES